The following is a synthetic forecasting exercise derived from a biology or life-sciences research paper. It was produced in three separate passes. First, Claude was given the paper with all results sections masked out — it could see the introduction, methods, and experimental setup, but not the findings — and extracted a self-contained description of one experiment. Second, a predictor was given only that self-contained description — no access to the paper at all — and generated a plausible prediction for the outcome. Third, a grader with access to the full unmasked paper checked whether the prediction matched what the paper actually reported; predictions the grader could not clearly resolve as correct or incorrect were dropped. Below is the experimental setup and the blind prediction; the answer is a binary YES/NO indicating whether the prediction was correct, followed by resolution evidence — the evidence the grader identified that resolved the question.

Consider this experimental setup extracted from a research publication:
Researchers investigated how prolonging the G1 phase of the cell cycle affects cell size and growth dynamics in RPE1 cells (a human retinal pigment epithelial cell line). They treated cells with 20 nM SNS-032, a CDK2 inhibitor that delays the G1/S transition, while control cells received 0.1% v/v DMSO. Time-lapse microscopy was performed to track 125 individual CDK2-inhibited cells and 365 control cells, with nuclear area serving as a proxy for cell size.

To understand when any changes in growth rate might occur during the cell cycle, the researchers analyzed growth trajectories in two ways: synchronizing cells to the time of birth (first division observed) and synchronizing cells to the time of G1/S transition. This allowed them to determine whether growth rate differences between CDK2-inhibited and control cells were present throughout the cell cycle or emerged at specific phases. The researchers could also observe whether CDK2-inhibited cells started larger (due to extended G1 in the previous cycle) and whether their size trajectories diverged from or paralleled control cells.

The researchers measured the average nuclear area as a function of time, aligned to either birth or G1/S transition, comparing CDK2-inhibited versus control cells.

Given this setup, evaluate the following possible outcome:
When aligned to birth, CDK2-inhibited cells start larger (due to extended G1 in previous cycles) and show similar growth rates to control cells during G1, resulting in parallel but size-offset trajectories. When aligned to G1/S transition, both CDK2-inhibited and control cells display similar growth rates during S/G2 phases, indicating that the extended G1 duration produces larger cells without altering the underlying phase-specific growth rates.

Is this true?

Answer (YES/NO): NO